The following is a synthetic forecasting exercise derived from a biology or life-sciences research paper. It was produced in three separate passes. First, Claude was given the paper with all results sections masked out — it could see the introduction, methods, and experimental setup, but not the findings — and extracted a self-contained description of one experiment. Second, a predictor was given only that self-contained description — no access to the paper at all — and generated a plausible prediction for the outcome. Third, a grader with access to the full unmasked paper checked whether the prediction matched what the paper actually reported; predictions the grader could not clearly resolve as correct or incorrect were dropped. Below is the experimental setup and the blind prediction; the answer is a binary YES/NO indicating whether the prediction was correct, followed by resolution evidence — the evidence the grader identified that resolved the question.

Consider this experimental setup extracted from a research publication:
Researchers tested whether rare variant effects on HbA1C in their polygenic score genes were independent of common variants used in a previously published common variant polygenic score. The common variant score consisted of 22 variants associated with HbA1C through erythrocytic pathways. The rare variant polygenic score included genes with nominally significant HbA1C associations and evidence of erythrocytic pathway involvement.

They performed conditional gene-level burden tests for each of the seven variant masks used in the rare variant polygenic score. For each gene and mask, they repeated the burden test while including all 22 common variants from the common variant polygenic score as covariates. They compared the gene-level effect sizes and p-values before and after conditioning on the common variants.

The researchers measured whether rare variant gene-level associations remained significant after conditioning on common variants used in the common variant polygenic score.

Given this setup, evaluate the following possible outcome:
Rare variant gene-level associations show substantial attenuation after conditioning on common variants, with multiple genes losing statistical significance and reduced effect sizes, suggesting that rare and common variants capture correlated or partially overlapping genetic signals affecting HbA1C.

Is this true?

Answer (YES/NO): NO